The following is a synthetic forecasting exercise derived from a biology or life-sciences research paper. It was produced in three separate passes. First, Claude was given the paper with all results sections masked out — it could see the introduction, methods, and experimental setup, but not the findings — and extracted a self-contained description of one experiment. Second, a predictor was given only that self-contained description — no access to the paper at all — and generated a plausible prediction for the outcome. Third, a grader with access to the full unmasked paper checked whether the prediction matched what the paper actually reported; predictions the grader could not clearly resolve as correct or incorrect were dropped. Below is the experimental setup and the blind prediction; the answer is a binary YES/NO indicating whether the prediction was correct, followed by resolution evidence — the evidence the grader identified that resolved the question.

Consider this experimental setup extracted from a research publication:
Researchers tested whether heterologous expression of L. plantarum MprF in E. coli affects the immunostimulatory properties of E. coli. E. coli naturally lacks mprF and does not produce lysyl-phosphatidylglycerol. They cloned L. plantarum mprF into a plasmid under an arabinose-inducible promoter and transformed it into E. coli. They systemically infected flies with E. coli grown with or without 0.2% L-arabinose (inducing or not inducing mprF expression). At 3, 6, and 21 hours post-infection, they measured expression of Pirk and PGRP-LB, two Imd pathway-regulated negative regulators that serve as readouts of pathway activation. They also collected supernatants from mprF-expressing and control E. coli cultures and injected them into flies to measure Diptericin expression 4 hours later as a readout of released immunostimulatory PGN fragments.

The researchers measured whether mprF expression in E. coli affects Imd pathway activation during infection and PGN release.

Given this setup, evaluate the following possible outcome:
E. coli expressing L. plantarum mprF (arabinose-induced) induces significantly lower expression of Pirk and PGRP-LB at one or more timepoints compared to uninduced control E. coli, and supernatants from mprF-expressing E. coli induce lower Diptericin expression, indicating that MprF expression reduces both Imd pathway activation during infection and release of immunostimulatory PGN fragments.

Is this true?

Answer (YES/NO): NO